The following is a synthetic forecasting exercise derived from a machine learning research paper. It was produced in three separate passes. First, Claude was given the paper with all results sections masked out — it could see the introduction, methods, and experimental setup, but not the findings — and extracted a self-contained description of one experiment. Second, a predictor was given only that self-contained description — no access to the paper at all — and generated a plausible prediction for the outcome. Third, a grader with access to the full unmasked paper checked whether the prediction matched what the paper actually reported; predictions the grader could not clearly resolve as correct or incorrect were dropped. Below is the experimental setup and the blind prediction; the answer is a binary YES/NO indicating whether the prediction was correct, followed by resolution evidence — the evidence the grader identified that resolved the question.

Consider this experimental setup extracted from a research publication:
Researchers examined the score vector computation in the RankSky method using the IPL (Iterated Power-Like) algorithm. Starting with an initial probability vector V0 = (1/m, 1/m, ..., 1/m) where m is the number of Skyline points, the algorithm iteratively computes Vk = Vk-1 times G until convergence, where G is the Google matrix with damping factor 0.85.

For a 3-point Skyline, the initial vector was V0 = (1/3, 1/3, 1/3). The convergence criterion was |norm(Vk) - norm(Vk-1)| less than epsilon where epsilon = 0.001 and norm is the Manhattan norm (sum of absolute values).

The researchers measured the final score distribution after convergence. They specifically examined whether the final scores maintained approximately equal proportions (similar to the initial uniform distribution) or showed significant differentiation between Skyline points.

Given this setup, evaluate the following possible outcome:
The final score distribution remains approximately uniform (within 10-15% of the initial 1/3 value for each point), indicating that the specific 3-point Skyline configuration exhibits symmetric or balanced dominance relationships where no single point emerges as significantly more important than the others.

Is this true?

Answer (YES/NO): NO